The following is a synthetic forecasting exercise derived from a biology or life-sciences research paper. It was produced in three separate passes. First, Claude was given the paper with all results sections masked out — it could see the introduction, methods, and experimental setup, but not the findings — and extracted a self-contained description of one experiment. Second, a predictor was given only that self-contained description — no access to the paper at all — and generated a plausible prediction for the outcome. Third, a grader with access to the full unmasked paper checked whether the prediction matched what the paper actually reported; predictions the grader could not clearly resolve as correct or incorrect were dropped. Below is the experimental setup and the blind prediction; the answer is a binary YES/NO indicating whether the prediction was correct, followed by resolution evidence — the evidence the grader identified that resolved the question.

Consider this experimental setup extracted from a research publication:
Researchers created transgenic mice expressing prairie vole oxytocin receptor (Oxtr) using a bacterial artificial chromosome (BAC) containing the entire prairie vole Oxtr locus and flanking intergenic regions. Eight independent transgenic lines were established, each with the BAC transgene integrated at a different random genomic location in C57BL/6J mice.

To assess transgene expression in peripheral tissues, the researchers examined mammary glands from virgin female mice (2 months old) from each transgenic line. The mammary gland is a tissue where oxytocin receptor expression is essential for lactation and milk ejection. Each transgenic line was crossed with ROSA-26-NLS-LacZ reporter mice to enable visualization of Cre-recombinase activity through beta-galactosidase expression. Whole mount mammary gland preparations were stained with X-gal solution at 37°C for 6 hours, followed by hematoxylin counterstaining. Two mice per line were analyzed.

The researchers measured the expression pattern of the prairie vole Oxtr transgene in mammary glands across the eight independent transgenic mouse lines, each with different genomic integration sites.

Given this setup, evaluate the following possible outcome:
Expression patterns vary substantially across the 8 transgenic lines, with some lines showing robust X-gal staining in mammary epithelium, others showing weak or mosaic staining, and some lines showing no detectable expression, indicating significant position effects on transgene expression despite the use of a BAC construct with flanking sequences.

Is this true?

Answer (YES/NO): NO